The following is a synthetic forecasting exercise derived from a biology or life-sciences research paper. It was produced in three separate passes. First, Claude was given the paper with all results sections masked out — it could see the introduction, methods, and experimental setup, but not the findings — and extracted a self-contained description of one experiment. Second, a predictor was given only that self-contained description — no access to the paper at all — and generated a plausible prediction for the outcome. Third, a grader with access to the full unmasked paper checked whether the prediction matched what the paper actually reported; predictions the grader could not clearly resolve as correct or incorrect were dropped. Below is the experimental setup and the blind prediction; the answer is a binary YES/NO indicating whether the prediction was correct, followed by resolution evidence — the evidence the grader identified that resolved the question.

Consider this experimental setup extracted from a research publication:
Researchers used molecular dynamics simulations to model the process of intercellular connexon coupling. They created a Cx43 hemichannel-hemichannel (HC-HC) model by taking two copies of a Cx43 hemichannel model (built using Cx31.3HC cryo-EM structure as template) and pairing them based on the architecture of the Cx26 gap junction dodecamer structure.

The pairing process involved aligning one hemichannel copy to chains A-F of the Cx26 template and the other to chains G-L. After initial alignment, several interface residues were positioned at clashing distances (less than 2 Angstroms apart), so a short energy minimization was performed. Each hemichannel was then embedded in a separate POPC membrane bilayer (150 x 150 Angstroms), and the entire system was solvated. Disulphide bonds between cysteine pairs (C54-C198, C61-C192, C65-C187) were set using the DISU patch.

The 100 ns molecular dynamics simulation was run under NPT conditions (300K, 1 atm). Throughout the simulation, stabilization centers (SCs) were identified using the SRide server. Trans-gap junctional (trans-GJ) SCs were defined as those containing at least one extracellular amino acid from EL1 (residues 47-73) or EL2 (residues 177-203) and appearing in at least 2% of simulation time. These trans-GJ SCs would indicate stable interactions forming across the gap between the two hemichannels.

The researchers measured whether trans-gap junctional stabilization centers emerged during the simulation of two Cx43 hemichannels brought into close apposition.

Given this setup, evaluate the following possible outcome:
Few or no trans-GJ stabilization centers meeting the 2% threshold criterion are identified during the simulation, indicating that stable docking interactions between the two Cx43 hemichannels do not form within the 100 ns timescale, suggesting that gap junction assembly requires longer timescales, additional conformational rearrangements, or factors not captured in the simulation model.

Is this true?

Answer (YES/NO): NO